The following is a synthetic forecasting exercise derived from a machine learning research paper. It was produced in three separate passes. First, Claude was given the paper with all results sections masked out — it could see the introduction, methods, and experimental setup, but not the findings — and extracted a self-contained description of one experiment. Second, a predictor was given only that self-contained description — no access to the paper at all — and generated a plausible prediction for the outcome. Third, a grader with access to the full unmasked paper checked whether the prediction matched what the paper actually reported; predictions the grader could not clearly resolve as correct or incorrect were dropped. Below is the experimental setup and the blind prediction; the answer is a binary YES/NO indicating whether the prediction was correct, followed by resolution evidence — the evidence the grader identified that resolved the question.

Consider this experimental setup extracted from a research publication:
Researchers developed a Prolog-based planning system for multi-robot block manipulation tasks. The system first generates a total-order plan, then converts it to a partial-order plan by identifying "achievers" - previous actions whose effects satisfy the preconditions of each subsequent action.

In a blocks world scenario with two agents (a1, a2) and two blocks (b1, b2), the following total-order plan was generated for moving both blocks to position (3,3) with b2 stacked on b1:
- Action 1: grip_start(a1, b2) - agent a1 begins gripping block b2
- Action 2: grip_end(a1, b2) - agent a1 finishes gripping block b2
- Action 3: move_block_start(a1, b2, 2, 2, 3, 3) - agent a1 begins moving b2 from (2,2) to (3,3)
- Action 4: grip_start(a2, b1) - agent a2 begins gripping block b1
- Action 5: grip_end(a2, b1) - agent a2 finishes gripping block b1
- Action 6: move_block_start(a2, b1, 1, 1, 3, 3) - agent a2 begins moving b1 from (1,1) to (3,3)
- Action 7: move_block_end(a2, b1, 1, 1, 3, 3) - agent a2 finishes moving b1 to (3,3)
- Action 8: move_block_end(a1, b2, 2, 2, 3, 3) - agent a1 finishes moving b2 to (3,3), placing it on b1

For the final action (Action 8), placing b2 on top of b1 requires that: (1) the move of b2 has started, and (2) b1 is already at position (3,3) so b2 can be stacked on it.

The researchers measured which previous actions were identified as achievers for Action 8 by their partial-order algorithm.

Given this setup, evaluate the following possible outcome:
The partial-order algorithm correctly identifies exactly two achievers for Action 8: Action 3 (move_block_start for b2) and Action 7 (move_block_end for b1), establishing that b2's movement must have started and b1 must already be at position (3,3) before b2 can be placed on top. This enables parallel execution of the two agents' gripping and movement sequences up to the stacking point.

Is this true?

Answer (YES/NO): YES